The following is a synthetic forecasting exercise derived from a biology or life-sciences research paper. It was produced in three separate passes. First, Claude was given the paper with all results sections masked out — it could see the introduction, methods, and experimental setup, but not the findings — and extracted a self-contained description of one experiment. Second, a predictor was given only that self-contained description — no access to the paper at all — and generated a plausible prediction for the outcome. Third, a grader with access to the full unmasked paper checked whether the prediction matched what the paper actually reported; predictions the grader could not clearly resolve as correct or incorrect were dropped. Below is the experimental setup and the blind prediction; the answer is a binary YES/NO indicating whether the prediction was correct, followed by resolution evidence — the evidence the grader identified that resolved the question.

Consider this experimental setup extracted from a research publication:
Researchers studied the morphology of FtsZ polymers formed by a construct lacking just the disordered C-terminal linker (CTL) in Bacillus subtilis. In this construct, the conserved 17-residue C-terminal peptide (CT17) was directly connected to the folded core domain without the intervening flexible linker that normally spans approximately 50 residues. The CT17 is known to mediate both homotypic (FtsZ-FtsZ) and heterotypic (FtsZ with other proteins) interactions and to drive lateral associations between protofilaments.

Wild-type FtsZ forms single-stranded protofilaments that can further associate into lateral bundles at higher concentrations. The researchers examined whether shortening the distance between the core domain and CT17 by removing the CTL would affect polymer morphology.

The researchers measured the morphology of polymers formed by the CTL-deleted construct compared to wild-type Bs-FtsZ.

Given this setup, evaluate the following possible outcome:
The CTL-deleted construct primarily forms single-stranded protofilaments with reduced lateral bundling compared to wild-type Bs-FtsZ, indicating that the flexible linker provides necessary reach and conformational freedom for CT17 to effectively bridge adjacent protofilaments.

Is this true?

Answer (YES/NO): NO